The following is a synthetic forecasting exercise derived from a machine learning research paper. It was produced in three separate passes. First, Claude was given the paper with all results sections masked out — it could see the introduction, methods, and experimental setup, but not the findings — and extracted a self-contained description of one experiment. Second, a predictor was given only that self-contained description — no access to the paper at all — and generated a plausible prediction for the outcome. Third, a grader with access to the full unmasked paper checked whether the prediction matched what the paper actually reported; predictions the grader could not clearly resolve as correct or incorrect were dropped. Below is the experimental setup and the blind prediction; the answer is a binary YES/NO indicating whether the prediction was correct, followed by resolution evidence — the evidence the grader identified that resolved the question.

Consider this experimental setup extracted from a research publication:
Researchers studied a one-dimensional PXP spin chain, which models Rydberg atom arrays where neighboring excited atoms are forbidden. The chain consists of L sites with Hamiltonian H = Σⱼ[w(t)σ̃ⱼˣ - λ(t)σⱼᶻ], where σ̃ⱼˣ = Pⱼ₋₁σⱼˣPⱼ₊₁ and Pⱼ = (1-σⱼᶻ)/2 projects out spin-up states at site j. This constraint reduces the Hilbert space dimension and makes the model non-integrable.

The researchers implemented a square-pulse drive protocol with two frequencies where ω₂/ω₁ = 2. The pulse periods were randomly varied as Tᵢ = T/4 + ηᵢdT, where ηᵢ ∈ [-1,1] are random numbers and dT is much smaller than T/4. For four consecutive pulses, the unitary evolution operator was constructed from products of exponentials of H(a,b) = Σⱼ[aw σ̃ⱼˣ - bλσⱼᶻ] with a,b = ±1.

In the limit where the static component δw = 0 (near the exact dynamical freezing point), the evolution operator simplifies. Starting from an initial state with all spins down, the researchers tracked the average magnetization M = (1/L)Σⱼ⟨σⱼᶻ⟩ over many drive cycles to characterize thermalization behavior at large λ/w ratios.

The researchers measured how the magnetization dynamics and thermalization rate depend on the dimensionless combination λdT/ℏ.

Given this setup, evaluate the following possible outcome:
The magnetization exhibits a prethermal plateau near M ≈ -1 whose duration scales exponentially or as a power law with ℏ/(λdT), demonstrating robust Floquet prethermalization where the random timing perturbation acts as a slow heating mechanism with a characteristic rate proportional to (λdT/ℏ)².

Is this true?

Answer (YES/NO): NO